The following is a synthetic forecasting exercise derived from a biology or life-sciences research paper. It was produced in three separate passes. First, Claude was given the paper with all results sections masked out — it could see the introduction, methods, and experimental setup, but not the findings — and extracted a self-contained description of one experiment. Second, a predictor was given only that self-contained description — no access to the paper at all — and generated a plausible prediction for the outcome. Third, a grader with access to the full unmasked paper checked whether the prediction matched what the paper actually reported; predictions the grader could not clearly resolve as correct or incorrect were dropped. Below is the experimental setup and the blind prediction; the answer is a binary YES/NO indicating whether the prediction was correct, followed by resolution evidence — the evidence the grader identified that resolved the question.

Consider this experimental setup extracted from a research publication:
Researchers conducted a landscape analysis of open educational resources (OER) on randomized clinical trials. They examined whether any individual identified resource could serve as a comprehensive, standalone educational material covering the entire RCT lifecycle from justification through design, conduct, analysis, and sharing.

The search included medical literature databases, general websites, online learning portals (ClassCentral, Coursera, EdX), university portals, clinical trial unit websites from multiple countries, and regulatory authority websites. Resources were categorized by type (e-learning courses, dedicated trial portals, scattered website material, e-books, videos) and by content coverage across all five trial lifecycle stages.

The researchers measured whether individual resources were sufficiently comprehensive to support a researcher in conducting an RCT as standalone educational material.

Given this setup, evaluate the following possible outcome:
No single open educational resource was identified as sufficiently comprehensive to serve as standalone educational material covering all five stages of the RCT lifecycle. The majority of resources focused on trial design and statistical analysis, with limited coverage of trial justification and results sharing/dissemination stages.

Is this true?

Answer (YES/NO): NO